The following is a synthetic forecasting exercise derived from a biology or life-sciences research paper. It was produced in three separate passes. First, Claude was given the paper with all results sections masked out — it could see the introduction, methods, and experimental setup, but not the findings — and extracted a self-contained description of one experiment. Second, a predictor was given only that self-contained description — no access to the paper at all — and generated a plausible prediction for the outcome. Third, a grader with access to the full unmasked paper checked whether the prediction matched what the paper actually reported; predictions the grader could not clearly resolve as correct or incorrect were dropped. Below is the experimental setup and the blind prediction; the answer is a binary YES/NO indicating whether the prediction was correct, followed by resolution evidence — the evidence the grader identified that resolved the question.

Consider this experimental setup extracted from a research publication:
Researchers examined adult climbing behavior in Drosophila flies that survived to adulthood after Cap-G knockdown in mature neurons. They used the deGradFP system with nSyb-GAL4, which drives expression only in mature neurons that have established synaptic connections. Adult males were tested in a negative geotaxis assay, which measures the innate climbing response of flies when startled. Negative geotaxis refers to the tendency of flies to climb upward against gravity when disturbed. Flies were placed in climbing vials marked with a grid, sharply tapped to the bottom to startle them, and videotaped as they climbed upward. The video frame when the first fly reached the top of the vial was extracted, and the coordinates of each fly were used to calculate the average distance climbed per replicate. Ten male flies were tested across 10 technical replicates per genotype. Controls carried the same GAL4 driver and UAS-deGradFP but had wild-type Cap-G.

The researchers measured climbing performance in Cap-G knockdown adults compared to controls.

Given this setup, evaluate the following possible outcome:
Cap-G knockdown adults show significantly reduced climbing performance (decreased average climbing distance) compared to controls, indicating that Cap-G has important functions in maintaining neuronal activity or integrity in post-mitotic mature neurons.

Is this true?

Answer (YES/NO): YES